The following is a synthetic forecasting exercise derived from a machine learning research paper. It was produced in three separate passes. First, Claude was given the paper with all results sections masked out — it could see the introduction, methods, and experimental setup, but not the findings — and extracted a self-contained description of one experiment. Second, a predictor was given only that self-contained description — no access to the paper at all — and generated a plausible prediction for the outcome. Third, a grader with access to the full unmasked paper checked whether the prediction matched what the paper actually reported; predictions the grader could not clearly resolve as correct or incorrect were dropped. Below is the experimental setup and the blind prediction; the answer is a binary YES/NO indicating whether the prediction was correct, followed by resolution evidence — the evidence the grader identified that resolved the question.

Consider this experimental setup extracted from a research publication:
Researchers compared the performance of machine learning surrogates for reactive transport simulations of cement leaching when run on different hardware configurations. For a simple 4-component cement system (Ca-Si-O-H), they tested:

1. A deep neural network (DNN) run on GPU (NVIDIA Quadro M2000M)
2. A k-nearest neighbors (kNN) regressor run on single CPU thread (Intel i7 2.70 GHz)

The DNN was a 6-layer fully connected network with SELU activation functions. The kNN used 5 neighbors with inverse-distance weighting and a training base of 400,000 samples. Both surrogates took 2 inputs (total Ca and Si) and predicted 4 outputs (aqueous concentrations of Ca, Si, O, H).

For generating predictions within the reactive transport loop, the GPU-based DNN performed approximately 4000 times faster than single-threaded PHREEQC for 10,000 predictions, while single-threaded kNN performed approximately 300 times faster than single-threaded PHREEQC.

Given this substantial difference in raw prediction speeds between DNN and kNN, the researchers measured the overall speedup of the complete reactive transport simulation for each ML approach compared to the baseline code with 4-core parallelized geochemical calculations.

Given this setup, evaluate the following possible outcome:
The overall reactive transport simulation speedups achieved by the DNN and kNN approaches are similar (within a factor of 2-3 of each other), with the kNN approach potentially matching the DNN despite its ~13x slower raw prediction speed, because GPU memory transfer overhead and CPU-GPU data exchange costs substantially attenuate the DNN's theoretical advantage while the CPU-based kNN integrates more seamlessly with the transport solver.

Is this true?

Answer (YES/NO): YES